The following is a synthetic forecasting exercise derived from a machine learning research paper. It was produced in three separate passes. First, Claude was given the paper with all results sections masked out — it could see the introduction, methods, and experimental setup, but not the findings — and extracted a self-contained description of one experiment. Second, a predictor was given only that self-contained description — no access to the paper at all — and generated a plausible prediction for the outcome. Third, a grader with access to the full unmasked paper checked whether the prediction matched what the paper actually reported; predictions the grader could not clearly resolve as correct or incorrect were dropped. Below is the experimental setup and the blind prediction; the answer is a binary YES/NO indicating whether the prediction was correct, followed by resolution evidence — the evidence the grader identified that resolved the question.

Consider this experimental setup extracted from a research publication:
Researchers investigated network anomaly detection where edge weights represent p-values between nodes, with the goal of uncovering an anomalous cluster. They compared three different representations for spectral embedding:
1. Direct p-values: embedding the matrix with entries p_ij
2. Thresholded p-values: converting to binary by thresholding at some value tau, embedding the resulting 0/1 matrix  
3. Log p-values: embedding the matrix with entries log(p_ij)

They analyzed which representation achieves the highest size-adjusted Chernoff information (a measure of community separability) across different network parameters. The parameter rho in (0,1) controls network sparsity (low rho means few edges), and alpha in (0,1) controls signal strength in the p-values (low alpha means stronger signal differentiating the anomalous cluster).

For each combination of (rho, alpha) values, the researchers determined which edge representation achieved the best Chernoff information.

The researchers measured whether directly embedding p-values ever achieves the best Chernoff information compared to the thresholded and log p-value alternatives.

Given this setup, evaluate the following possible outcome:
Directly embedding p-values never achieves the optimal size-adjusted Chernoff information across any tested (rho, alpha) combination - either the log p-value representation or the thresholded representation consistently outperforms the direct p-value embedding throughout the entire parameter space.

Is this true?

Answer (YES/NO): YES